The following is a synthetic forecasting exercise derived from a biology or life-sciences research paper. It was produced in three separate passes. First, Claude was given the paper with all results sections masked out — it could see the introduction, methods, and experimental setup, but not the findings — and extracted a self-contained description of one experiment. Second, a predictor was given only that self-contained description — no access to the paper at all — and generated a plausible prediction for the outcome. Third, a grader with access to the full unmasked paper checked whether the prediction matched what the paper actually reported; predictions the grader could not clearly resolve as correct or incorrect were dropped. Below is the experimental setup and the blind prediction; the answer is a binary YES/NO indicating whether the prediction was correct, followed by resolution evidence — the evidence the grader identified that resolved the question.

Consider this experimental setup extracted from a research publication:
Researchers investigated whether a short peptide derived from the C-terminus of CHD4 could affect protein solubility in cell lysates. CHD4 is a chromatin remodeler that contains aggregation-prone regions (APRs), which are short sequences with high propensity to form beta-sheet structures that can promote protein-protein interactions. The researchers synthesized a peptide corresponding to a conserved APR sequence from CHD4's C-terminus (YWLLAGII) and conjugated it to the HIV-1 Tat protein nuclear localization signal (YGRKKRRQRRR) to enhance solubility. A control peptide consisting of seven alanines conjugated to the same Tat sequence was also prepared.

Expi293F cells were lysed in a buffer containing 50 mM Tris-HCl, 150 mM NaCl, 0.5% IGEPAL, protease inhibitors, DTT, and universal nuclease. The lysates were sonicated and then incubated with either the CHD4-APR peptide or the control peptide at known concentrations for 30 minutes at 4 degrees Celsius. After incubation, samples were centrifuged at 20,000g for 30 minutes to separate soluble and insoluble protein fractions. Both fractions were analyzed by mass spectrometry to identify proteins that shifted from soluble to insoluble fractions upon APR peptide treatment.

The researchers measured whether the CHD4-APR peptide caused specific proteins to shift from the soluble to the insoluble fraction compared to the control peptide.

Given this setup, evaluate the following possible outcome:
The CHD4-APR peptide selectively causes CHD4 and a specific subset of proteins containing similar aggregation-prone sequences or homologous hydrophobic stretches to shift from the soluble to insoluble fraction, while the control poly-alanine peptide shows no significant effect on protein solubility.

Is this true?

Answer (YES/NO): NO